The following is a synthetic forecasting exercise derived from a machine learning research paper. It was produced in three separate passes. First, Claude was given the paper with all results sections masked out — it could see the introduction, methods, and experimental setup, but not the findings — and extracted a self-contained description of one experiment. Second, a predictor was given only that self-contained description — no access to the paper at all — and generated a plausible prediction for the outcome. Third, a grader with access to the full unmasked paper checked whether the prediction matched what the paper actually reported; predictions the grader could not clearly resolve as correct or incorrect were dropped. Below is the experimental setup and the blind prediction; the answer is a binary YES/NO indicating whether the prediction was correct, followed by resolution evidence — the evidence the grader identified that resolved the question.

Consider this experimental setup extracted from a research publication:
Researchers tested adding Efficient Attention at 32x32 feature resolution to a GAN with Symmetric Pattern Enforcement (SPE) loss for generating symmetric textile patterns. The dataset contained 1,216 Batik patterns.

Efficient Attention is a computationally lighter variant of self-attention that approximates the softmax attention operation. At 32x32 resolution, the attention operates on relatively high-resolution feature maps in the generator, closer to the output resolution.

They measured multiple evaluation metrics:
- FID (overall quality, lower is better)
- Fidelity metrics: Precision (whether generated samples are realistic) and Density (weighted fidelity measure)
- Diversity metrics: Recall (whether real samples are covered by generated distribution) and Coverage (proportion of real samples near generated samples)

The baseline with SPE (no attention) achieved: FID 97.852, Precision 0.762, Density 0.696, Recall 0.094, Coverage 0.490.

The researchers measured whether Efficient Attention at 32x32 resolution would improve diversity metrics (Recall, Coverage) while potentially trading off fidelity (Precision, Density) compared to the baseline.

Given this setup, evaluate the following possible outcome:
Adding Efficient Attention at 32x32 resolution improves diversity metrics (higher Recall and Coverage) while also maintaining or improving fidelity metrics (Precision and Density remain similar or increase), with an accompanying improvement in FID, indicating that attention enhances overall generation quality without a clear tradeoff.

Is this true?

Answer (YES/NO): NO